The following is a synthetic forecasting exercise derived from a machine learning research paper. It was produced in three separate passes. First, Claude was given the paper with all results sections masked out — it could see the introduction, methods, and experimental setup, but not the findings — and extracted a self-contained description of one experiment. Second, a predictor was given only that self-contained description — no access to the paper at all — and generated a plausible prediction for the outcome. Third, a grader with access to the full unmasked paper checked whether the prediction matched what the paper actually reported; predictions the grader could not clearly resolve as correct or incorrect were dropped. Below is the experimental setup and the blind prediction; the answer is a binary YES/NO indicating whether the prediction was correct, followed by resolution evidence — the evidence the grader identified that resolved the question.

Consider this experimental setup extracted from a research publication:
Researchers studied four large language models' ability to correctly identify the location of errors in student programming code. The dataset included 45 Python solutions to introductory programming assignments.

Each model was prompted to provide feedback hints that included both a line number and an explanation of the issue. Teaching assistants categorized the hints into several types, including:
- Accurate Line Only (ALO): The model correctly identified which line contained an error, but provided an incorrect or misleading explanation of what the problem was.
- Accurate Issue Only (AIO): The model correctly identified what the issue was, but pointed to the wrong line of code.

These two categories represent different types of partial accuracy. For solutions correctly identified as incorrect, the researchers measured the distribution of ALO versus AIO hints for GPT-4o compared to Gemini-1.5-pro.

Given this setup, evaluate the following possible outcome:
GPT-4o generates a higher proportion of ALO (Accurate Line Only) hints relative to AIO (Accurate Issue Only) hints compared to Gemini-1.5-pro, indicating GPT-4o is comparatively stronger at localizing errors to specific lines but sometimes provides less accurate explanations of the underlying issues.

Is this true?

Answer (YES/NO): YES